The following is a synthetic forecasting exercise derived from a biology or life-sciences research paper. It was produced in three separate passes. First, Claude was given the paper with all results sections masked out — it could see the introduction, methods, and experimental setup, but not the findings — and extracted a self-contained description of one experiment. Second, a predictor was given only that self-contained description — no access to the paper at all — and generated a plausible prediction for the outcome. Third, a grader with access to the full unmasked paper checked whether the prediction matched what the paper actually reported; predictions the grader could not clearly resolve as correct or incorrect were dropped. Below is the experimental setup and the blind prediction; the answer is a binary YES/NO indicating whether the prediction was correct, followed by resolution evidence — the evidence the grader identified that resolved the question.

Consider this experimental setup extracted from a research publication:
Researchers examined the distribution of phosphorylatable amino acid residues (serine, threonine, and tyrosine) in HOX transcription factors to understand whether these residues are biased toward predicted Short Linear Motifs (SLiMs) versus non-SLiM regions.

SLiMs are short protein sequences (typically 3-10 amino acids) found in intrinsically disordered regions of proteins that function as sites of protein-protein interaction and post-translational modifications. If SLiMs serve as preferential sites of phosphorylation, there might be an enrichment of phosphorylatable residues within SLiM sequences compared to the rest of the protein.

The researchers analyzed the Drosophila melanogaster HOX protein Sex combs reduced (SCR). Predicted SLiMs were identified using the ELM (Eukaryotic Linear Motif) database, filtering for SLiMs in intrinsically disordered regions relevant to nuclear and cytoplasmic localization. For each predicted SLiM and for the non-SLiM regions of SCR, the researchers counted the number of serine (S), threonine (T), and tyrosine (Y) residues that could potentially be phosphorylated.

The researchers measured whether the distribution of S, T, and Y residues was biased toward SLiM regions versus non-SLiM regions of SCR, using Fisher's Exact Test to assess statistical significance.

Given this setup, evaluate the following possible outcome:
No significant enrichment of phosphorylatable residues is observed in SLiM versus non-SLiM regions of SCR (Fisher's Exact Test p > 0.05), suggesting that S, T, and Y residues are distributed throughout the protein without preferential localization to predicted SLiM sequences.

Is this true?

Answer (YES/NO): NO